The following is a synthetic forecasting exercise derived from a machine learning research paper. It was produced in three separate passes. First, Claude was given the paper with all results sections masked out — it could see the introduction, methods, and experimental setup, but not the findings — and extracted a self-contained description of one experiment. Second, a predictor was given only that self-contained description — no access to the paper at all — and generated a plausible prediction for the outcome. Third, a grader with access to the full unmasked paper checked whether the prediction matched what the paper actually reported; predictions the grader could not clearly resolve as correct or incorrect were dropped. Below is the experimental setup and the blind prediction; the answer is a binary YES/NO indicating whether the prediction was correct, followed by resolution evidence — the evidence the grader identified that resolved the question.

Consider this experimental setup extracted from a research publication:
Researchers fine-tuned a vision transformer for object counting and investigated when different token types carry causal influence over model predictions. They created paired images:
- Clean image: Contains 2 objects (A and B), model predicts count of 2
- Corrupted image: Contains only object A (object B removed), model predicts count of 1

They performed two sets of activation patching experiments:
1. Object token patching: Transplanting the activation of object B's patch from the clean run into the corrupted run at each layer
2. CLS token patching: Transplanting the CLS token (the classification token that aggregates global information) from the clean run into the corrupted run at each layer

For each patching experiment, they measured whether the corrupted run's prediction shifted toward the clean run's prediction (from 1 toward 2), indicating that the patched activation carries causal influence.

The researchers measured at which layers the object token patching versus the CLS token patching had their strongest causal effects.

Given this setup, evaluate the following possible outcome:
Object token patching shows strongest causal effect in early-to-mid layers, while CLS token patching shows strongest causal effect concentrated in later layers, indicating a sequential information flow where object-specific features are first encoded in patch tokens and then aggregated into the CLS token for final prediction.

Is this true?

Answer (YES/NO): YES